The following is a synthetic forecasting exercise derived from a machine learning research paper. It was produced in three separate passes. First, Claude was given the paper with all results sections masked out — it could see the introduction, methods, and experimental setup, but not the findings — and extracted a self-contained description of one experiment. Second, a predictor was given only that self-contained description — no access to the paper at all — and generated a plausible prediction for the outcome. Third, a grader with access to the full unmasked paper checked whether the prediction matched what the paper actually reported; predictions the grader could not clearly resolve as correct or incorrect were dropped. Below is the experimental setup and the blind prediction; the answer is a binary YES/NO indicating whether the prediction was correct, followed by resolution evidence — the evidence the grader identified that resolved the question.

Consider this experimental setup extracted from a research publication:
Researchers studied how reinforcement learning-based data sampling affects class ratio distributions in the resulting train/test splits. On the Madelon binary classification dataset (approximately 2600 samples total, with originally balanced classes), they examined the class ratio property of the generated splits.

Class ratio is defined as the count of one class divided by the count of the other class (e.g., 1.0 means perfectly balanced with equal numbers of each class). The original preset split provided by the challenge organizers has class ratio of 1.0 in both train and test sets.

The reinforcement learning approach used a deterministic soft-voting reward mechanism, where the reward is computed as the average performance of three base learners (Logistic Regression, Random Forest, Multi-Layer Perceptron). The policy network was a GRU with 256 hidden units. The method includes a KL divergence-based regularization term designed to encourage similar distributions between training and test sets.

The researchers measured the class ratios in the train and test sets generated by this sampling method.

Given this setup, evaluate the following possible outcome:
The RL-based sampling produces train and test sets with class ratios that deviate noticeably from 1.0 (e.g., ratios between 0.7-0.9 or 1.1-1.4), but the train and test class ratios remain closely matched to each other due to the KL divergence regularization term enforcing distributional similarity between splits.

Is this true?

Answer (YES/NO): NO